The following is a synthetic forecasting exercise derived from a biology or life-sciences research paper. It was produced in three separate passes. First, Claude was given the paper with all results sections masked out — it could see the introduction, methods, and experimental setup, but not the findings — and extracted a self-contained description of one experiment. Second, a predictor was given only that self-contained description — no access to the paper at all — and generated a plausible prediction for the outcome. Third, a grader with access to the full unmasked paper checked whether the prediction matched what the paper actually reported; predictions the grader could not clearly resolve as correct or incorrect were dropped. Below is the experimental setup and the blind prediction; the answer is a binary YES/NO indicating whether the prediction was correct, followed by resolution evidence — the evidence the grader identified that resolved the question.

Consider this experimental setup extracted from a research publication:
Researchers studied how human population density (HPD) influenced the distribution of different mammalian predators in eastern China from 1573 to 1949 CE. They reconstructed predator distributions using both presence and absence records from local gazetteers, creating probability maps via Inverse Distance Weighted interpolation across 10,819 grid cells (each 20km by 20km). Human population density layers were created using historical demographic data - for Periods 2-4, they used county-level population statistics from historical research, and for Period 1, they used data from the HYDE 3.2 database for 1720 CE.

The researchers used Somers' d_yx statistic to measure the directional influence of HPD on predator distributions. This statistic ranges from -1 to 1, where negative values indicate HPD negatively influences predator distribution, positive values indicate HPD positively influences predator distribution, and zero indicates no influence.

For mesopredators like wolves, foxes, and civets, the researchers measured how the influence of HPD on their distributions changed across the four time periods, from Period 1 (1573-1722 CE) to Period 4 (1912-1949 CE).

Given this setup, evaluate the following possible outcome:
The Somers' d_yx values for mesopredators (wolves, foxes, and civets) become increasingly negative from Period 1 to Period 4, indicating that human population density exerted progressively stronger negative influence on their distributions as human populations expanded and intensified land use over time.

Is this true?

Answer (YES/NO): NO